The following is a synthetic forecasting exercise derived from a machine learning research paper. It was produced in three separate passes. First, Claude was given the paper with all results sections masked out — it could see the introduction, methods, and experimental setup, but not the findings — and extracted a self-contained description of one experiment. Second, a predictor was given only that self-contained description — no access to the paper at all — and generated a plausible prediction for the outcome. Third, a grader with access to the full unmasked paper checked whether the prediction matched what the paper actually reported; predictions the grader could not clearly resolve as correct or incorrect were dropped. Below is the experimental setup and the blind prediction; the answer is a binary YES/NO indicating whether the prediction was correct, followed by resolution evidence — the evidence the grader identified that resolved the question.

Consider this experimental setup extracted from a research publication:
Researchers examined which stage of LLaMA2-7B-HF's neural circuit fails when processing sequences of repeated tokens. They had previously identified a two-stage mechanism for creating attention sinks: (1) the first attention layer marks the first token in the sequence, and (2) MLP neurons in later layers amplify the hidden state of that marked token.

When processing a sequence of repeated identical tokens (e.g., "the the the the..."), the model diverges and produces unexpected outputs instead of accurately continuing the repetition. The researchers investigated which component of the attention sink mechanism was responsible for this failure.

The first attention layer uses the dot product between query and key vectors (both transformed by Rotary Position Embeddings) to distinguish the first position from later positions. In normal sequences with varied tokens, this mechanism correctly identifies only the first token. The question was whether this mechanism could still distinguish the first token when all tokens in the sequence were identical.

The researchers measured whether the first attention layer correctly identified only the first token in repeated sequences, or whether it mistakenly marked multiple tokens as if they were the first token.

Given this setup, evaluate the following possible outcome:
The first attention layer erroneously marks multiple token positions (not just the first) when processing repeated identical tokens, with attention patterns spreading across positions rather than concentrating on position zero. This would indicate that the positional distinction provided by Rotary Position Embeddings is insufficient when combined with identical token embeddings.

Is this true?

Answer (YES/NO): YES